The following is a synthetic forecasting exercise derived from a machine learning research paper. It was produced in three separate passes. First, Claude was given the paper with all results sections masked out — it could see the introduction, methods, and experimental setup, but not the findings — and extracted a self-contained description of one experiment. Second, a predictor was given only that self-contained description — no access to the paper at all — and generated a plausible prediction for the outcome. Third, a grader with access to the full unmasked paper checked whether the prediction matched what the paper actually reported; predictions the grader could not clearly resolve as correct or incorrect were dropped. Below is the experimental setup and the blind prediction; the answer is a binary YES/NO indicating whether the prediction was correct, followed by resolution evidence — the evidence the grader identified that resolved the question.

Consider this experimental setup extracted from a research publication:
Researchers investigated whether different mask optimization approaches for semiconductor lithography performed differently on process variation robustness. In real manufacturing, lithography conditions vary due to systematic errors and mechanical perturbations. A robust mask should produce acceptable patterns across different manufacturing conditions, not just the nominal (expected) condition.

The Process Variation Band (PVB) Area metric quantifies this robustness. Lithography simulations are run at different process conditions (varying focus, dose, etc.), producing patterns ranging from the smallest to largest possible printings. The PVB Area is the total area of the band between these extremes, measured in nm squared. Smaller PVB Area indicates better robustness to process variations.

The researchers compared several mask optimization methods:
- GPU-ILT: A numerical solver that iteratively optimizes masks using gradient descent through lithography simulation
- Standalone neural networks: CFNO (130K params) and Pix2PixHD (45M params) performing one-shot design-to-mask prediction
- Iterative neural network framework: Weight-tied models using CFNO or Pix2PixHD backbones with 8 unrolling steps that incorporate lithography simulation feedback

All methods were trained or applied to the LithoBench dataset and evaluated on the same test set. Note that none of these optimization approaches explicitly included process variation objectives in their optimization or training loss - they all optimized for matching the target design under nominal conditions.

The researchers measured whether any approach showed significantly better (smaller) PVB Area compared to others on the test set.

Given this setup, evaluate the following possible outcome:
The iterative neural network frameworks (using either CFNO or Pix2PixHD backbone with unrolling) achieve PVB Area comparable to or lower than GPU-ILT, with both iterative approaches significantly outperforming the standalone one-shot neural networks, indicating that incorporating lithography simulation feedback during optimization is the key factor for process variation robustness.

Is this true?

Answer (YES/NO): NO